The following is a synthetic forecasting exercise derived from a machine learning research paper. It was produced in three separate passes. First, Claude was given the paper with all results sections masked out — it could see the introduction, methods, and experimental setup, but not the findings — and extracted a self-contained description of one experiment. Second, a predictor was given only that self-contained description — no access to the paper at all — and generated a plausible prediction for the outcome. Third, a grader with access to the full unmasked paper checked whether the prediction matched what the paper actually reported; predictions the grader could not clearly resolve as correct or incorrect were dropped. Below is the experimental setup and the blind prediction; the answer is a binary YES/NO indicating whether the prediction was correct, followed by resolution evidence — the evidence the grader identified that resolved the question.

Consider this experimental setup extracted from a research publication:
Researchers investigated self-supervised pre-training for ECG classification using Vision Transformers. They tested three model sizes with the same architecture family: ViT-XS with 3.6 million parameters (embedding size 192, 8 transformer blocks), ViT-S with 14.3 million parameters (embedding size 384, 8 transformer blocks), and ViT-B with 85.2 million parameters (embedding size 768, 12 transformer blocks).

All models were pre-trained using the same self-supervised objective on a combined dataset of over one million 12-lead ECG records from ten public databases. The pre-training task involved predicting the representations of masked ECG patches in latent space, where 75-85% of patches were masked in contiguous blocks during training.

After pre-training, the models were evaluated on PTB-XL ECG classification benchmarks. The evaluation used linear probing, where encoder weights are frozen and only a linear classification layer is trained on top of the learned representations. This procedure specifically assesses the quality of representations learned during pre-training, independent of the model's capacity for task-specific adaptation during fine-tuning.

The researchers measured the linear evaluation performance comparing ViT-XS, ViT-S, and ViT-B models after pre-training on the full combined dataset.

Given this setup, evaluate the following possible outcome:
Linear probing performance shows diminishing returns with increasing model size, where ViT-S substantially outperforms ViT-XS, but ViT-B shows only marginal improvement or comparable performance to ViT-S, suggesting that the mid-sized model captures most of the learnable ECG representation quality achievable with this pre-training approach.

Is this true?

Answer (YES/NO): NO